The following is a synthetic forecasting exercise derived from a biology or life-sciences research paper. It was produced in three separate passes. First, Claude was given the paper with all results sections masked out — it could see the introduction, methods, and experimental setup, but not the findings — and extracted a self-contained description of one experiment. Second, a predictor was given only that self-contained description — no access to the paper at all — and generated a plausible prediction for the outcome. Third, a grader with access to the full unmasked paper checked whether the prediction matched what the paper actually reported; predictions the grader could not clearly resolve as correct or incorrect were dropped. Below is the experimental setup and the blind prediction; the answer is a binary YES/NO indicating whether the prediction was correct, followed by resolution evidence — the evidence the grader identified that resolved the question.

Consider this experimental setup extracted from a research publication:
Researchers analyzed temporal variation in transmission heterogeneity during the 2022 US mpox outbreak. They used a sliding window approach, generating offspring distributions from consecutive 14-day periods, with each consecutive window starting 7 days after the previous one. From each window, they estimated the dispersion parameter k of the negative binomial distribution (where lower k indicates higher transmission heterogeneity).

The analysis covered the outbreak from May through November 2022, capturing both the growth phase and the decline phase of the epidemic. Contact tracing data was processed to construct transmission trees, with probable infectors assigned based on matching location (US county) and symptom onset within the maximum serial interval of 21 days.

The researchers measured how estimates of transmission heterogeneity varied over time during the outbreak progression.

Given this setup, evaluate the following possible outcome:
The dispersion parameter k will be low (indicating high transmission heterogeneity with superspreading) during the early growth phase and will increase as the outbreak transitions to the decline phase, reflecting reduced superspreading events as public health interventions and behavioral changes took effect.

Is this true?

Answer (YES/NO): NO